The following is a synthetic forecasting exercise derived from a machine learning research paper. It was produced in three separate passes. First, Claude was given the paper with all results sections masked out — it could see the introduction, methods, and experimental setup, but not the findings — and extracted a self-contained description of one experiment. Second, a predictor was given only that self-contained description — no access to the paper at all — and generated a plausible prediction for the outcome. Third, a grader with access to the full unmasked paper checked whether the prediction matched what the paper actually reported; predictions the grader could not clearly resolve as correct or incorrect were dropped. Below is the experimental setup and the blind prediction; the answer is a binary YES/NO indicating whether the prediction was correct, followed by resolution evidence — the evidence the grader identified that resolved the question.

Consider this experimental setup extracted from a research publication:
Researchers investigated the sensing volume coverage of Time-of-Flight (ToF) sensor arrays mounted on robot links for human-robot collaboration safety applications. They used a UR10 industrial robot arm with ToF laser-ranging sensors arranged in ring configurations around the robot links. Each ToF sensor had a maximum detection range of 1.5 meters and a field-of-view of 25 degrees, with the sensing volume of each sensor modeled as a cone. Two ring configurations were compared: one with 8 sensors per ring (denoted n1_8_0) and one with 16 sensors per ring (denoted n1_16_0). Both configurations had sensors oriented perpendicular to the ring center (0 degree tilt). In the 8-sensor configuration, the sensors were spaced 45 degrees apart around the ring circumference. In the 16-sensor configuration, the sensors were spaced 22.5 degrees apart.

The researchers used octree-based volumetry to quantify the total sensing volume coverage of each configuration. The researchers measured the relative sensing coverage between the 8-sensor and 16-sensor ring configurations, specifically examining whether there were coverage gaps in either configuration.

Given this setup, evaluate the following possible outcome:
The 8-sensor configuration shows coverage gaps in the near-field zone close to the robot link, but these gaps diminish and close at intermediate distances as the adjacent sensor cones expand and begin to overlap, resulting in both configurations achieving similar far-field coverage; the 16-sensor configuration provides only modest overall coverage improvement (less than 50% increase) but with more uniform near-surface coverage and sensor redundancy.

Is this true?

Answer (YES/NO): NO